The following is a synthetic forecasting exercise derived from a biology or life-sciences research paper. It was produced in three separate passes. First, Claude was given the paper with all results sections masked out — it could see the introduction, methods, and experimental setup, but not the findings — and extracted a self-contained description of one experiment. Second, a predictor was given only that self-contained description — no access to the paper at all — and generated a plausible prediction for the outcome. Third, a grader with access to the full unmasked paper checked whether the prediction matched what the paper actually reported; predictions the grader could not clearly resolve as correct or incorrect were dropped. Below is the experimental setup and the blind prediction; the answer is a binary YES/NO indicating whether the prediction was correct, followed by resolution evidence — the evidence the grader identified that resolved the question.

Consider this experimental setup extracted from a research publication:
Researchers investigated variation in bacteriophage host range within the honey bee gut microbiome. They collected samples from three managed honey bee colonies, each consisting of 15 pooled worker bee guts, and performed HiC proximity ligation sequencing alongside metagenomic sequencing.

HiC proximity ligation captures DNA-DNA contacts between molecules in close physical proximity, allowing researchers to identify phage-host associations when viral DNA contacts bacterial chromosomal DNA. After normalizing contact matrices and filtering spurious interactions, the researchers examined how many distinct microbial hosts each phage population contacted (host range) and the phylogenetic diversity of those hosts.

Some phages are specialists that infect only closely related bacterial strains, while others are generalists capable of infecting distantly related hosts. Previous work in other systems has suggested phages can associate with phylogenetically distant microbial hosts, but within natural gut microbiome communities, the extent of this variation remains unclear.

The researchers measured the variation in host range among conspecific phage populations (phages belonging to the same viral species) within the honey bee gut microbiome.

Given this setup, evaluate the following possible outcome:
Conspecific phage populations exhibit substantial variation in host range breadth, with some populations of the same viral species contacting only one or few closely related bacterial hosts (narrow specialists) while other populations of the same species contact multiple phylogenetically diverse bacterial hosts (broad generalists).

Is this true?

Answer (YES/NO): YES